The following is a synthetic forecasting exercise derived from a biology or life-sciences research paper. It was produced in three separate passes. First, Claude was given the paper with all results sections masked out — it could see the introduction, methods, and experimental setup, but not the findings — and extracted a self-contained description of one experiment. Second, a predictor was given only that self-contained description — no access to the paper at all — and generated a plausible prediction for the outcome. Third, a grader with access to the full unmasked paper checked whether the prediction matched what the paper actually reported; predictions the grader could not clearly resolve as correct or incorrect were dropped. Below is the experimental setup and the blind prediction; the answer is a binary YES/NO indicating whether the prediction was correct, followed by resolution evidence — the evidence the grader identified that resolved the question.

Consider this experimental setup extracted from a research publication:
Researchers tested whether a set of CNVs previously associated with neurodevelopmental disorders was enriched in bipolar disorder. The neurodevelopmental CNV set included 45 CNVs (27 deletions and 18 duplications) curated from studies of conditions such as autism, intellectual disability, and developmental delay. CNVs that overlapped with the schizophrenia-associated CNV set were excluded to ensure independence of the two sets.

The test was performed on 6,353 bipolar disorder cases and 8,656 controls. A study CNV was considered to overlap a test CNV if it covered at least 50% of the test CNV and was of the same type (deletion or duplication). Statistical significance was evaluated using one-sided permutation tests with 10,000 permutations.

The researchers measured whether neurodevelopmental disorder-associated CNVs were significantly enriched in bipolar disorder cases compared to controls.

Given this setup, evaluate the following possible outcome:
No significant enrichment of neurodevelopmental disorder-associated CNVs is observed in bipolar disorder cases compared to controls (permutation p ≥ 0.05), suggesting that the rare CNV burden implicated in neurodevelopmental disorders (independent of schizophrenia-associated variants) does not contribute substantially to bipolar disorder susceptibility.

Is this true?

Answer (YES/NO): NO